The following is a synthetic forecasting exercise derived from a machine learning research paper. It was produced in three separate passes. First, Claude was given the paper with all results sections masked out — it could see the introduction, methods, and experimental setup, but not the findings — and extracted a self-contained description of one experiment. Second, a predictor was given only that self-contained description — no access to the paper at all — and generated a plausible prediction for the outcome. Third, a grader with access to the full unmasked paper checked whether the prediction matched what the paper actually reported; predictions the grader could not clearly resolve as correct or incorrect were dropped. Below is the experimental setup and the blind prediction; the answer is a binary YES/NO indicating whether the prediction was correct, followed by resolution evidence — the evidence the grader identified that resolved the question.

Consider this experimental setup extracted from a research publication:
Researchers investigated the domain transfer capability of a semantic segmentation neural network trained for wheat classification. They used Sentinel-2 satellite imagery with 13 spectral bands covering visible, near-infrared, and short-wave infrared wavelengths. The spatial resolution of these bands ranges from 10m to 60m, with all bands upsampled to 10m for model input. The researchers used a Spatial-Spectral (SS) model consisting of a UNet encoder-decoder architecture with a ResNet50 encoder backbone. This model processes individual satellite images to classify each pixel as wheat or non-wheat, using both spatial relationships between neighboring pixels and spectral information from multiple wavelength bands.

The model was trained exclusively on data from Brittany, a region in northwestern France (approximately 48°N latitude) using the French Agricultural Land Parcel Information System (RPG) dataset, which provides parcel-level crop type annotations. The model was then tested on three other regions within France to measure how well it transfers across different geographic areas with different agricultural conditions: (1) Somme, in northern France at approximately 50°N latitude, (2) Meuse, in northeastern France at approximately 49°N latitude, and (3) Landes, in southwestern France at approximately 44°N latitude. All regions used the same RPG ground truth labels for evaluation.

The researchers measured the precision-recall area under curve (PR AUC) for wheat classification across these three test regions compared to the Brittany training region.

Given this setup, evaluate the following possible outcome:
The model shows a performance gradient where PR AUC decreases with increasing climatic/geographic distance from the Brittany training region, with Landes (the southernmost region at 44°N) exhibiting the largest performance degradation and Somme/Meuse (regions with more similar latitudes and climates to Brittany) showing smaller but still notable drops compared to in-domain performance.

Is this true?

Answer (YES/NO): YES